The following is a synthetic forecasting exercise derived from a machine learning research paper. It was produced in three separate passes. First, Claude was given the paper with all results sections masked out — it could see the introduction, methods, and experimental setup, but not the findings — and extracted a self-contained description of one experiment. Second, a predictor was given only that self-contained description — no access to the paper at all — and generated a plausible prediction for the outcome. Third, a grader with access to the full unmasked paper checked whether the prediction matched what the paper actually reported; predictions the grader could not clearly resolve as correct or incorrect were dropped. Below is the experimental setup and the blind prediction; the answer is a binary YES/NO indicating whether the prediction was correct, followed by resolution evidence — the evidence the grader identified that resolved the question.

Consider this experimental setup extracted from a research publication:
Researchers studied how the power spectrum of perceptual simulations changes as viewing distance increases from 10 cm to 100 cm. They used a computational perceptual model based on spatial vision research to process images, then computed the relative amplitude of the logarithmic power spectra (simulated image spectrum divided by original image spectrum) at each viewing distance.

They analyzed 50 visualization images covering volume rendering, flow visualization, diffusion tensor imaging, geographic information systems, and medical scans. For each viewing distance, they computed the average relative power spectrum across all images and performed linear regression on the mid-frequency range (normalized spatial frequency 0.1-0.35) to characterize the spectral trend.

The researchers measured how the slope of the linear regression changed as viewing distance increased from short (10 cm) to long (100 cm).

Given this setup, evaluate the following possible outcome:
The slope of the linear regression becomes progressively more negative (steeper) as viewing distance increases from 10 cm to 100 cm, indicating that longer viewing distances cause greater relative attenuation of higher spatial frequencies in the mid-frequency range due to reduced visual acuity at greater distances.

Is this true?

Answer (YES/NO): YES